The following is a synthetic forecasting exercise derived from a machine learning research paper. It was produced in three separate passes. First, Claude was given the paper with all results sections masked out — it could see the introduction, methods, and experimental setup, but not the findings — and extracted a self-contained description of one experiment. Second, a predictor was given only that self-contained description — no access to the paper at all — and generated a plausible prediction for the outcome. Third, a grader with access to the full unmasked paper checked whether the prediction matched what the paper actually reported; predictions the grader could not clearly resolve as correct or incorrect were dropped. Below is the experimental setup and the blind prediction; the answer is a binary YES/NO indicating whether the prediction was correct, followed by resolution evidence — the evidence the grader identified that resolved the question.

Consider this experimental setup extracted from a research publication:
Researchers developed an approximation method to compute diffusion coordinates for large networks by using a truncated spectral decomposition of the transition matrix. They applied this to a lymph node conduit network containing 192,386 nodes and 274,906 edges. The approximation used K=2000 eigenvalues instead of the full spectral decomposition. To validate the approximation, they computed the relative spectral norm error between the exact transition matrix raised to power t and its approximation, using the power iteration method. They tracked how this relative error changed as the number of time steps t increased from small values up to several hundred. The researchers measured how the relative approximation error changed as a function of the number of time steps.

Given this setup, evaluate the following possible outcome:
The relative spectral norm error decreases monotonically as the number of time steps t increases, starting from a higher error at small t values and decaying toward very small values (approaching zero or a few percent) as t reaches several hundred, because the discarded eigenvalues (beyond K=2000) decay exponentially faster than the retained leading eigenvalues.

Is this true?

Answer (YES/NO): YES